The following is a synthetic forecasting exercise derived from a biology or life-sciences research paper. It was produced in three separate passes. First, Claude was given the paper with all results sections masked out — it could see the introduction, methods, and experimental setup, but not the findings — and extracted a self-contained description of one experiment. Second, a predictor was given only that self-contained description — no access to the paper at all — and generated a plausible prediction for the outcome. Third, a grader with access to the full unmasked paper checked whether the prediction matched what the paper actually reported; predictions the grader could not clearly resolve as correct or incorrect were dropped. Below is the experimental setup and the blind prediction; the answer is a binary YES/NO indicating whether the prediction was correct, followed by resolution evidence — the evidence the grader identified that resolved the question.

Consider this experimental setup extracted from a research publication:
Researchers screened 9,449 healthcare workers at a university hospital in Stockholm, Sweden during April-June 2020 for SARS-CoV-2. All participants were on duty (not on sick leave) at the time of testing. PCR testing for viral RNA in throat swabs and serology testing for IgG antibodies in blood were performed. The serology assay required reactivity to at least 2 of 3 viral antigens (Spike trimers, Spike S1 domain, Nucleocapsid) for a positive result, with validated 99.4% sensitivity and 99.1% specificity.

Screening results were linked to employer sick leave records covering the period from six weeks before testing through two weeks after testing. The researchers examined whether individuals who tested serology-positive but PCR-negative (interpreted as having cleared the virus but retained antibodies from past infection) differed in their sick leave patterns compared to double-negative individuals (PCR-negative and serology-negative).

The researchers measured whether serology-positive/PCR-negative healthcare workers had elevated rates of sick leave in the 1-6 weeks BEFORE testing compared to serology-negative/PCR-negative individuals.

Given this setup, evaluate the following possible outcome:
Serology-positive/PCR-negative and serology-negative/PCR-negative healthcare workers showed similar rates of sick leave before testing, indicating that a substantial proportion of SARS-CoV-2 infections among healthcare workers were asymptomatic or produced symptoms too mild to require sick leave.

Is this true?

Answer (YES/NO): NO